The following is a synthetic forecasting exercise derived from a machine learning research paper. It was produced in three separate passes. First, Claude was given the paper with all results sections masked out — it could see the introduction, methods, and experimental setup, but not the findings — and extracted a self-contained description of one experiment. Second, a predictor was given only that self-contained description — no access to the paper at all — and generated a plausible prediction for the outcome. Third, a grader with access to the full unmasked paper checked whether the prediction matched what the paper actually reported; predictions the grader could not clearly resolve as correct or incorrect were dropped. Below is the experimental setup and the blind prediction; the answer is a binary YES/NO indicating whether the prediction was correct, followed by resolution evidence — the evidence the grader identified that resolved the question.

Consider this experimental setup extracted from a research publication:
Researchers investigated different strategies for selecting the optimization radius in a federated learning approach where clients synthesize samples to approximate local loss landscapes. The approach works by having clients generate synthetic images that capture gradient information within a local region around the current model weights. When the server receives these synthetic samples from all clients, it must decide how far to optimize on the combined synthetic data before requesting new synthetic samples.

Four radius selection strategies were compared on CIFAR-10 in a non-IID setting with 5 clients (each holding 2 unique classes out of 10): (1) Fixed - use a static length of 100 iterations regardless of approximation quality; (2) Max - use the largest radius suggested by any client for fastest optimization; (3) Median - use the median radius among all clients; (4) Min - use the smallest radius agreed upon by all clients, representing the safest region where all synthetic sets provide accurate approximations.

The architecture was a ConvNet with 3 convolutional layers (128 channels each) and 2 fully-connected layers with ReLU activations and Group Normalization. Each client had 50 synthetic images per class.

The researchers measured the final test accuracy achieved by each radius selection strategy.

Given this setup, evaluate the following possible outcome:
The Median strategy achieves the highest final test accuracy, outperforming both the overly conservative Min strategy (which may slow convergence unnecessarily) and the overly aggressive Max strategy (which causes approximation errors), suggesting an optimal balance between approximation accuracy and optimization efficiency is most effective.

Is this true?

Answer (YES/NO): NO